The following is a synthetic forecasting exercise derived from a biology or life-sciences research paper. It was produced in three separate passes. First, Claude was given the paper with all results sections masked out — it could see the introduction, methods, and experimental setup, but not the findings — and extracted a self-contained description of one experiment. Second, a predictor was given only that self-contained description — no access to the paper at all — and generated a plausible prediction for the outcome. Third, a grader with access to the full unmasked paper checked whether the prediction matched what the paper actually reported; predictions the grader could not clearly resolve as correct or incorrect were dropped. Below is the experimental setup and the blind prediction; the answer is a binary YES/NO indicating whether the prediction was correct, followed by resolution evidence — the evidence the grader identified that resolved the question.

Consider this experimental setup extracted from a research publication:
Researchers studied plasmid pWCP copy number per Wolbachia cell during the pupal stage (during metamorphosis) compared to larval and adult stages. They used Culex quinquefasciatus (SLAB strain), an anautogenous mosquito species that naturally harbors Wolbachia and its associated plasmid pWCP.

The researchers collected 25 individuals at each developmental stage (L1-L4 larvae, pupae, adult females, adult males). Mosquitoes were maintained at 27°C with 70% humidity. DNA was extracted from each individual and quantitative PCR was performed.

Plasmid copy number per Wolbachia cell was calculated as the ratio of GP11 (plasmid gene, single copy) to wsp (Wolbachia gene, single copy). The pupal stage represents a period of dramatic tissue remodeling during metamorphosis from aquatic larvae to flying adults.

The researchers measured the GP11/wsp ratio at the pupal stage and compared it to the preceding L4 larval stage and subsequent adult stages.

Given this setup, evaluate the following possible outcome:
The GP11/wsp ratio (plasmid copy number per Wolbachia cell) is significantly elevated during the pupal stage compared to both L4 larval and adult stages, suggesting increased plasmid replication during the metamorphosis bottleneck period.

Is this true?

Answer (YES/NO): NO